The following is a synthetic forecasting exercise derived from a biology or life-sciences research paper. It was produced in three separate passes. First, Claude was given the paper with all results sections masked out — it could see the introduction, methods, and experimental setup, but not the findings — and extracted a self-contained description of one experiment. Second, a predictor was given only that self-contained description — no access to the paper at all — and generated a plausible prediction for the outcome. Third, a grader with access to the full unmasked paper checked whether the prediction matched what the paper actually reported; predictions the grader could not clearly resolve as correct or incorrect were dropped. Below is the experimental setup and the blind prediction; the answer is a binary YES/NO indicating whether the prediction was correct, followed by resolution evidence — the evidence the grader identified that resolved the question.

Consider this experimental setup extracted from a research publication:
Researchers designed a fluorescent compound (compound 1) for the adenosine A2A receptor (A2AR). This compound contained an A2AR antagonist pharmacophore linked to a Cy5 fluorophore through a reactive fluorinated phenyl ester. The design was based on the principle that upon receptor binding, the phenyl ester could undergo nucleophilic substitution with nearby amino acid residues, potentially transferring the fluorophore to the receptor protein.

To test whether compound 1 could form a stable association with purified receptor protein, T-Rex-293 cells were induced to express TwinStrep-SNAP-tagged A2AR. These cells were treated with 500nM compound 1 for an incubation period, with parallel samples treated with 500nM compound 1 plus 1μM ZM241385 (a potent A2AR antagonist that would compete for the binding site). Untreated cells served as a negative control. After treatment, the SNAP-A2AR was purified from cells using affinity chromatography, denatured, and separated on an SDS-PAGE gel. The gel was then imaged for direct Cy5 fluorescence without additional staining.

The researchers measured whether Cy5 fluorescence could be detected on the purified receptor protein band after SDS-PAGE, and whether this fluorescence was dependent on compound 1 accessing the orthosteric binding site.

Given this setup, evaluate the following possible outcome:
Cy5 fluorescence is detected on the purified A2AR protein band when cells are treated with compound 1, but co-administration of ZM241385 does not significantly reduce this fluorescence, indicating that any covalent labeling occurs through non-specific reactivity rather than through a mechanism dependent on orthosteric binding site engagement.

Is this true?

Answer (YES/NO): NO